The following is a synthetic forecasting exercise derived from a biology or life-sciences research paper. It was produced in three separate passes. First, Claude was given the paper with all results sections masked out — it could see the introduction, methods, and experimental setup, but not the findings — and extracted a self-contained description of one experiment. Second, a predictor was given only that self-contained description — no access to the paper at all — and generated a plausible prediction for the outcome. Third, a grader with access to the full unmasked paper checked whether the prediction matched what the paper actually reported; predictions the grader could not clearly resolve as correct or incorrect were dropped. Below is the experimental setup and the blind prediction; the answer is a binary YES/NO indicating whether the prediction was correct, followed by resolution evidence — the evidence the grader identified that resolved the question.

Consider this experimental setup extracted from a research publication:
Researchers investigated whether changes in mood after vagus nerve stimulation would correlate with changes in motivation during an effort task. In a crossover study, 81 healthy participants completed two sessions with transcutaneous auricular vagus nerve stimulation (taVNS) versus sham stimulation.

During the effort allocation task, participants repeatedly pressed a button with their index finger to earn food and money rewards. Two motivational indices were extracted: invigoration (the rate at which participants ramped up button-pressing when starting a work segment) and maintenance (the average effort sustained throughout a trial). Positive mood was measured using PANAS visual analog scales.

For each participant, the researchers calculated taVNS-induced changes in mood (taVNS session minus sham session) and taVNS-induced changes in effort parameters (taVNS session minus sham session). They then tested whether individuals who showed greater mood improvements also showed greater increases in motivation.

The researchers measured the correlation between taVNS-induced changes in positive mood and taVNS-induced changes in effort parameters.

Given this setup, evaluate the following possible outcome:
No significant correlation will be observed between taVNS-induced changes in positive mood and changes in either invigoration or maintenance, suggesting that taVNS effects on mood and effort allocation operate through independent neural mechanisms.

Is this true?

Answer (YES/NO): YES